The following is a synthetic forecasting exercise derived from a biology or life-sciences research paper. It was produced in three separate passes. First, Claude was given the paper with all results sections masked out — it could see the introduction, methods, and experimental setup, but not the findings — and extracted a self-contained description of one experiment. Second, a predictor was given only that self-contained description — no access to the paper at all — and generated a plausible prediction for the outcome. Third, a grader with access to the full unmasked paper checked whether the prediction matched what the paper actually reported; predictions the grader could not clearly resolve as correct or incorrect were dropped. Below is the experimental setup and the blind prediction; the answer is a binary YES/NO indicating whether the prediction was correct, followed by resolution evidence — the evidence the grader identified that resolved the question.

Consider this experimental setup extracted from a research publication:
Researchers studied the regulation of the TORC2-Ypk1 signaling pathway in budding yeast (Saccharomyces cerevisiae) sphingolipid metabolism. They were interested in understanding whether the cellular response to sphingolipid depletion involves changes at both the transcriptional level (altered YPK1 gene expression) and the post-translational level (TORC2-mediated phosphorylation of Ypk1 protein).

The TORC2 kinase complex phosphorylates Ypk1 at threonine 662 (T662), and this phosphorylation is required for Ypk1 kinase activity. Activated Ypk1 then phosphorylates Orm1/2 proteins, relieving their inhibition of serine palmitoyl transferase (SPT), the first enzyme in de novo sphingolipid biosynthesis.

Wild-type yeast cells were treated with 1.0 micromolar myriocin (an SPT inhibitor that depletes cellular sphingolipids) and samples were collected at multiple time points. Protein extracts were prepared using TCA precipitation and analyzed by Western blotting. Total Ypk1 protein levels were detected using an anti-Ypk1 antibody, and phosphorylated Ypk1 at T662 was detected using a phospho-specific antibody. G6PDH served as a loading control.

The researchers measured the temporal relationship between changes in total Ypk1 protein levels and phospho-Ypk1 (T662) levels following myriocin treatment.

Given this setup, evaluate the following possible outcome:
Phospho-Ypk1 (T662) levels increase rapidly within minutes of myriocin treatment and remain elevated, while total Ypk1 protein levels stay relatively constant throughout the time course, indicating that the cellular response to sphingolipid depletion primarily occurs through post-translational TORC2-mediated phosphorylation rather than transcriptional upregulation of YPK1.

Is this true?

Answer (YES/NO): NO